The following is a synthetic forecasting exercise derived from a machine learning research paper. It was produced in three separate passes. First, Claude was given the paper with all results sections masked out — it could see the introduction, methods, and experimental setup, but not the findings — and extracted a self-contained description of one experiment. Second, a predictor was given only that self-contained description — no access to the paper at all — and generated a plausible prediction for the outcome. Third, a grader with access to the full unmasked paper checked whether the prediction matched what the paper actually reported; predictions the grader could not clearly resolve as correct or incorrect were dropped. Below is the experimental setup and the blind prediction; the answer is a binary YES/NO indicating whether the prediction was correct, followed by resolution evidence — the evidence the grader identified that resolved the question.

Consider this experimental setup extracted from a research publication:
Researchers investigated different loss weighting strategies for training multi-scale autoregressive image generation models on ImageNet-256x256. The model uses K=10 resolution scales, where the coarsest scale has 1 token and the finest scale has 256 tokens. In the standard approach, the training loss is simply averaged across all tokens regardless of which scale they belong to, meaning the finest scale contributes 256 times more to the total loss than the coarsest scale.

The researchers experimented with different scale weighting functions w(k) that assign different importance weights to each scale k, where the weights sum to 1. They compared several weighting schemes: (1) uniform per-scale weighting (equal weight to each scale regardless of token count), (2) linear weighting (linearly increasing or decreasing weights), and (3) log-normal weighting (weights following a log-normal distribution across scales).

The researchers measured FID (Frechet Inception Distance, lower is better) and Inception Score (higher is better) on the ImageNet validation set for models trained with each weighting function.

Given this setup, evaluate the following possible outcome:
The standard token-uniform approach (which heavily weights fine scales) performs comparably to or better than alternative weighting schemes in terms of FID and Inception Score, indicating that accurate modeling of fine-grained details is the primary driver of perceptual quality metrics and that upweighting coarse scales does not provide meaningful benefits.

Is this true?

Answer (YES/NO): NO